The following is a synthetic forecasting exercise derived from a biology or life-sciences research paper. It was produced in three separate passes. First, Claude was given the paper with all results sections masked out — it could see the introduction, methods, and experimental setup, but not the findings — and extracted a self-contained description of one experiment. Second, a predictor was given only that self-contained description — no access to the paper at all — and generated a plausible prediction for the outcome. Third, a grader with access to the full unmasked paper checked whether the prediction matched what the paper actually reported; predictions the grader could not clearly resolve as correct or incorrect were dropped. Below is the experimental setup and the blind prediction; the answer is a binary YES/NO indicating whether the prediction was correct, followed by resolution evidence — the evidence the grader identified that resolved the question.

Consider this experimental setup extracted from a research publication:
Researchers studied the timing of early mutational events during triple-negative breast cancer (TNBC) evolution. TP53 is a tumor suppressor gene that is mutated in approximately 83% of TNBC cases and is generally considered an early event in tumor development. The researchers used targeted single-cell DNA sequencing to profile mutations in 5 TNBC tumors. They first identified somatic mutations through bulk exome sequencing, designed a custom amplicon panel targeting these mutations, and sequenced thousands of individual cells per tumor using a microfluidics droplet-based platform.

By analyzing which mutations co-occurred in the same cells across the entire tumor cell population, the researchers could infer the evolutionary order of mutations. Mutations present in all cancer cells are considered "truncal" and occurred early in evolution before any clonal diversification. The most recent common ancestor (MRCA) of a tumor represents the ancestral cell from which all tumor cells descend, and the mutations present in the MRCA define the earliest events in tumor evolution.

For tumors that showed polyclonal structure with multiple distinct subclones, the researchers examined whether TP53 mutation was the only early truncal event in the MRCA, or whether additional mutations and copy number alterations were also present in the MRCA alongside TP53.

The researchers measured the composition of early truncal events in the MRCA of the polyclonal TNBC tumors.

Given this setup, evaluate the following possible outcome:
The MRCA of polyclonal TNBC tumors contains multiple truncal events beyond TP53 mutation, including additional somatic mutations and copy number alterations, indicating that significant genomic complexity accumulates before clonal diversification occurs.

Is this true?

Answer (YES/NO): YES